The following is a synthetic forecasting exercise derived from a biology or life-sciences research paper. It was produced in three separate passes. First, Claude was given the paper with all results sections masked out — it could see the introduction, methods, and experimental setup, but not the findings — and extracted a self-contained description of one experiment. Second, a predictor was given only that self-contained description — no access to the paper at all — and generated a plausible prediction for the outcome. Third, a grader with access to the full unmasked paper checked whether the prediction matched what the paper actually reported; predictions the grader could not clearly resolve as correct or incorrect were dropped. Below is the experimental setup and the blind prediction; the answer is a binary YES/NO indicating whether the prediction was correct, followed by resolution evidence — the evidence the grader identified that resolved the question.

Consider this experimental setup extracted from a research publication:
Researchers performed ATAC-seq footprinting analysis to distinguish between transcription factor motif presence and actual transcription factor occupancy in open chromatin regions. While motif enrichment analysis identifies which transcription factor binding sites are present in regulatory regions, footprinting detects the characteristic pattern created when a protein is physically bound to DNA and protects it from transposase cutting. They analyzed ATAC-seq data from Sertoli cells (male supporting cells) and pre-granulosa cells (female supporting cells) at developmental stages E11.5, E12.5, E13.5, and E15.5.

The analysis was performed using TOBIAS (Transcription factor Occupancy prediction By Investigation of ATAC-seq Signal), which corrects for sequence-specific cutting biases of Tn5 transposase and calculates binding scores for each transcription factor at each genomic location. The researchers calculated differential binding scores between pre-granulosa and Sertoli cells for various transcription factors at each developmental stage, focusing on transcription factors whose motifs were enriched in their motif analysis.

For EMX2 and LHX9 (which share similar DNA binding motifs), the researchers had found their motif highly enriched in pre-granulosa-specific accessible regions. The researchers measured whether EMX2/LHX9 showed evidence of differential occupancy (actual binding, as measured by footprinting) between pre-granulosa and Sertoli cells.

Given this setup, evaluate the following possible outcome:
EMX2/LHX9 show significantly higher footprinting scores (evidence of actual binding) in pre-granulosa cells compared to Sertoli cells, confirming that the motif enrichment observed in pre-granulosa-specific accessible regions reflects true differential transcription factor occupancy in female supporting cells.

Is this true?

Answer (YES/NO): YES